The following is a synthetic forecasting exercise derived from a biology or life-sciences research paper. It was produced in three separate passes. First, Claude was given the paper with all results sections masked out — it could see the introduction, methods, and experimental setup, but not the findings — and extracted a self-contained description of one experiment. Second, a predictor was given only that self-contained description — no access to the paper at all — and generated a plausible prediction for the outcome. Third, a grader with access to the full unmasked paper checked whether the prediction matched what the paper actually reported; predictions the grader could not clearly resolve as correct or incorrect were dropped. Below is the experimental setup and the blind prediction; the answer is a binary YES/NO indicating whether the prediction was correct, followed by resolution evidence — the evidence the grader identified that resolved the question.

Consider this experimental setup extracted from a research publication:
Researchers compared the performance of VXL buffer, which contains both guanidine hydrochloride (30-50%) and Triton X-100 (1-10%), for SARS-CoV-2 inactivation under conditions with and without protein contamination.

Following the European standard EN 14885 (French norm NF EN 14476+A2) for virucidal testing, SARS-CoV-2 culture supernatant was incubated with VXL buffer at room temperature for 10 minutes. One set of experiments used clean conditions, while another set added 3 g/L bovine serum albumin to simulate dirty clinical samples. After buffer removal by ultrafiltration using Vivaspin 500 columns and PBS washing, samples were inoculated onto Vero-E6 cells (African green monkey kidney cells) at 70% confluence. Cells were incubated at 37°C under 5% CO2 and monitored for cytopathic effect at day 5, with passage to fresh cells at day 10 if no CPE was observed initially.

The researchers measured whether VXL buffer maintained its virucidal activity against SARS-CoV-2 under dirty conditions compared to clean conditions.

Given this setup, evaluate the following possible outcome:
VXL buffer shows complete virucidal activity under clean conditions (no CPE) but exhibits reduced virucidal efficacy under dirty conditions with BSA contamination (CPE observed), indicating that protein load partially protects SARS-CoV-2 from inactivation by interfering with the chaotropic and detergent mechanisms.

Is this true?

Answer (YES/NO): NO